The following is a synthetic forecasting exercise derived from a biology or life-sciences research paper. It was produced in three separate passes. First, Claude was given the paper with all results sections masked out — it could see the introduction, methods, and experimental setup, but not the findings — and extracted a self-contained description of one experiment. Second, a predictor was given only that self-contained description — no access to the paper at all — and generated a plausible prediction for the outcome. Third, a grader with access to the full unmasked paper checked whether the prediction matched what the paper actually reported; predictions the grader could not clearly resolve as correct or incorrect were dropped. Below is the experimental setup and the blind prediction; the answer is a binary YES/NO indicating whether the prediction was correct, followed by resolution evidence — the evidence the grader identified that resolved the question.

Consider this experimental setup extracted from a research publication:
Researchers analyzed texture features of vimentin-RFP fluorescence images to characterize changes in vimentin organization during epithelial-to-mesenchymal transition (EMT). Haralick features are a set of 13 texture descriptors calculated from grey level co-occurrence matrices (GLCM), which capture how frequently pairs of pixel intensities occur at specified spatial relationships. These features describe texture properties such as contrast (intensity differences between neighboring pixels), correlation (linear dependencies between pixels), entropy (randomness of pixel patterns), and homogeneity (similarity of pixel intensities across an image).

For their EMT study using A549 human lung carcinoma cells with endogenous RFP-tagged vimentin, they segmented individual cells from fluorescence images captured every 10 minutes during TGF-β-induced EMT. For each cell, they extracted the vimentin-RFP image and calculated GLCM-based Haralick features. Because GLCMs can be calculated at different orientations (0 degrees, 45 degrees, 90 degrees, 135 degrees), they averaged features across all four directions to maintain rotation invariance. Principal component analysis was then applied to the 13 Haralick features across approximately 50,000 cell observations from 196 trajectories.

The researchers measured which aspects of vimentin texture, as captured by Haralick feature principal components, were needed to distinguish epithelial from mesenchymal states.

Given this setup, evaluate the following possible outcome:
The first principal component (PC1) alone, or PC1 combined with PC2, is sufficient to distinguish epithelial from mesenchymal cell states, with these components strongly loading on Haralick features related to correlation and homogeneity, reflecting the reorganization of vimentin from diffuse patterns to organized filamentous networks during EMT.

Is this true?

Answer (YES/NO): NO